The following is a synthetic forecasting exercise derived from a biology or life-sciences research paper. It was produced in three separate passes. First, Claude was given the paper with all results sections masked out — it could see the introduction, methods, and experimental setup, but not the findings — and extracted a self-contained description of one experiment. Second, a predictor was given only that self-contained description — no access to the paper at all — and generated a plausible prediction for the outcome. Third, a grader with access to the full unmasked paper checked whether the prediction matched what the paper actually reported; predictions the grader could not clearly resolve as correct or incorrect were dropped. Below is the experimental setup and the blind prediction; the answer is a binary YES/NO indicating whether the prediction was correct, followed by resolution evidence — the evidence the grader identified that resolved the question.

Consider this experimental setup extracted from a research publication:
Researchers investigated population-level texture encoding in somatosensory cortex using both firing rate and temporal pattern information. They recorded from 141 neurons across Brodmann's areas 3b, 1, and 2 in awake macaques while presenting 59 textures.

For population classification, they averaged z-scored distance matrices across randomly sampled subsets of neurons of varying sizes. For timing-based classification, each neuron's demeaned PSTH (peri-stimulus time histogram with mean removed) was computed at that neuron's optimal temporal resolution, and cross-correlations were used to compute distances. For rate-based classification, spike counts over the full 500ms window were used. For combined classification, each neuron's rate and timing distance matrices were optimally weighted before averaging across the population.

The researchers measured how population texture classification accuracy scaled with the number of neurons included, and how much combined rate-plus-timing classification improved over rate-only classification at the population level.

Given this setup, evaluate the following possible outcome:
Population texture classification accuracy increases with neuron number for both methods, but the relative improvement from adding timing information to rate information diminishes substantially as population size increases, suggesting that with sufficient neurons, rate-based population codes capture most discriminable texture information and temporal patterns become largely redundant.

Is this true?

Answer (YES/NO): NO